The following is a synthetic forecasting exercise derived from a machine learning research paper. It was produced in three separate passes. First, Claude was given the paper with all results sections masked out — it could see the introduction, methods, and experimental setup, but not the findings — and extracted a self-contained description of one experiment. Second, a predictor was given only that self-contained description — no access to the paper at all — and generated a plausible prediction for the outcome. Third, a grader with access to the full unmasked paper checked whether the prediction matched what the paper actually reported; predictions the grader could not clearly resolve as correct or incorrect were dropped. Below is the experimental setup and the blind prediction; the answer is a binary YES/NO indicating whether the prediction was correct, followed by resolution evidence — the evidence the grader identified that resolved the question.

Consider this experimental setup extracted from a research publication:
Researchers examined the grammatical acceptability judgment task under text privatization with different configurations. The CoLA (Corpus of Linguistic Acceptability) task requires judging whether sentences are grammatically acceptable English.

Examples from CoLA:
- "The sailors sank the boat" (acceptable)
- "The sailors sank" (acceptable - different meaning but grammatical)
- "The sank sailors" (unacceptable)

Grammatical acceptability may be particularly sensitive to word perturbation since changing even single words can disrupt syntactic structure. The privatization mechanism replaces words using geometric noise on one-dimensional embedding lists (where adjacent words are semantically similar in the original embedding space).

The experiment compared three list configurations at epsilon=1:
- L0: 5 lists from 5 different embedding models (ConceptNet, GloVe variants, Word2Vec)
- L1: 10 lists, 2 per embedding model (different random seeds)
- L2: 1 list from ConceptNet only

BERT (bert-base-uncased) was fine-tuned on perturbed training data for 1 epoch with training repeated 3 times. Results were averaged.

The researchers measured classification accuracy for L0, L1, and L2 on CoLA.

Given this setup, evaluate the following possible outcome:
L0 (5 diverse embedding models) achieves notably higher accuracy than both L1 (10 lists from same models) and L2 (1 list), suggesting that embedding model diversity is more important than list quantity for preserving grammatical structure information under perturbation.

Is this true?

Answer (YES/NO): NO